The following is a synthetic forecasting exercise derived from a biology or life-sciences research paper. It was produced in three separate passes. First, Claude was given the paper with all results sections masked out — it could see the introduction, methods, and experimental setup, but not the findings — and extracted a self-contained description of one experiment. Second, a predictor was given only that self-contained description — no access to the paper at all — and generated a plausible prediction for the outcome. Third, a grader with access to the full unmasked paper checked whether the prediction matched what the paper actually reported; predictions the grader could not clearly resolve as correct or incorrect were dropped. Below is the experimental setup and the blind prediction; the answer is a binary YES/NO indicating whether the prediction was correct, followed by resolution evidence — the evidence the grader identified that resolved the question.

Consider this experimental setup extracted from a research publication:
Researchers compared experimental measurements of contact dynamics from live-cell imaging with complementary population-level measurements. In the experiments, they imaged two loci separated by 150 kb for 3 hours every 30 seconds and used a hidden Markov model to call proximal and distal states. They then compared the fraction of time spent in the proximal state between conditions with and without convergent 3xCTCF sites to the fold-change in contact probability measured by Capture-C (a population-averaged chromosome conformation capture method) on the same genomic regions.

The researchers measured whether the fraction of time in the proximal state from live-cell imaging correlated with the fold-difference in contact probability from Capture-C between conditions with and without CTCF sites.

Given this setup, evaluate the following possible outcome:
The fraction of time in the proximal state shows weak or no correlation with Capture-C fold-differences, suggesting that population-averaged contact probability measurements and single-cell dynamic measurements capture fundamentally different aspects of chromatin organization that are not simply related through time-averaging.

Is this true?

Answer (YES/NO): NO